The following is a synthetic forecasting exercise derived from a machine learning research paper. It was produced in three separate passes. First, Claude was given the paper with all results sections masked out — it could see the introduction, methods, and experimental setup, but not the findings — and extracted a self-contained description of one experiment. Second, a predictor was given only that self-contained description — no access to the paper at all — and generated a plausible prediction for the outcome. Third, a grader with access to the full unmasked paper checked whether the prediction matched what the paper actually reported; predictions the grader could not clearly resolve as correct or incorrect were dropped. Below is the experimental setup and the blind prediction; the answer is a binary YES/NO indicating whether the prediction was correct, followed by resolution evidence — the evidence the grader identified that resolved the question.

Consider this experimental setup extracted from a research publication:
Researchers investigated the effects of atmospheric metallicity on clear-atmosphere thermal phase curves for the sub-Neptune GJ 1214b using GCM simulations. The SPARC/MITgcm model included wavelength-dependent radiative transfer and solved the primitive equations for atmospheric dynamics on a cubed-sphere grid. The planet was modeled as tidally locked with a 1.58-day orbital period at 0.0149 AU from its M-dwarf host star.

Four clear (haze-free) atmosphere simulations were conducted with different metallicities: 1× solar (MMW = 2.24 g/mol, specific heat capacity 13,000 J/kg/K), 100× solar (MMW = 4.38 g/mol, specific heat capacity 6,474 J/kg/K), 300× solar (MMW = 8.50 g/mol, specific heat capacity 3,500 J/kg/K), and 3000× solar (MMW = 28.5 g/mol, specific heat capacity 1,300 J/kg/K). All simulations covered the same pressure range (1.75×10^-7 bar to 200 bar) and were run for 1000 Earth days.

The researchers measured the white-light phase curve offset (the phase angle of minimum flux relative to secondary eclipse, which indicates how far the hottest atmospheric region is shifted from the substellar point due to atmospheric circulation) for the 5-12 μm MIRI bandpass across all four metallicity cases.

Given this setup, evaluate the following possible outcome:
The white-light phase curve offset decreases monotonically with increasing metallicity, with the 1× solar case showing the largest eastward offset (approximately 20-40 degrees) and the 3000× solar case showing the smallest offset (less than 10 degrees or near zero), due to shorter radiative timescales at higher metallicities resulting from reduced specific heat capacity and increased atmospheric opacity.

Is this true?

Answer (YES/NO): NO